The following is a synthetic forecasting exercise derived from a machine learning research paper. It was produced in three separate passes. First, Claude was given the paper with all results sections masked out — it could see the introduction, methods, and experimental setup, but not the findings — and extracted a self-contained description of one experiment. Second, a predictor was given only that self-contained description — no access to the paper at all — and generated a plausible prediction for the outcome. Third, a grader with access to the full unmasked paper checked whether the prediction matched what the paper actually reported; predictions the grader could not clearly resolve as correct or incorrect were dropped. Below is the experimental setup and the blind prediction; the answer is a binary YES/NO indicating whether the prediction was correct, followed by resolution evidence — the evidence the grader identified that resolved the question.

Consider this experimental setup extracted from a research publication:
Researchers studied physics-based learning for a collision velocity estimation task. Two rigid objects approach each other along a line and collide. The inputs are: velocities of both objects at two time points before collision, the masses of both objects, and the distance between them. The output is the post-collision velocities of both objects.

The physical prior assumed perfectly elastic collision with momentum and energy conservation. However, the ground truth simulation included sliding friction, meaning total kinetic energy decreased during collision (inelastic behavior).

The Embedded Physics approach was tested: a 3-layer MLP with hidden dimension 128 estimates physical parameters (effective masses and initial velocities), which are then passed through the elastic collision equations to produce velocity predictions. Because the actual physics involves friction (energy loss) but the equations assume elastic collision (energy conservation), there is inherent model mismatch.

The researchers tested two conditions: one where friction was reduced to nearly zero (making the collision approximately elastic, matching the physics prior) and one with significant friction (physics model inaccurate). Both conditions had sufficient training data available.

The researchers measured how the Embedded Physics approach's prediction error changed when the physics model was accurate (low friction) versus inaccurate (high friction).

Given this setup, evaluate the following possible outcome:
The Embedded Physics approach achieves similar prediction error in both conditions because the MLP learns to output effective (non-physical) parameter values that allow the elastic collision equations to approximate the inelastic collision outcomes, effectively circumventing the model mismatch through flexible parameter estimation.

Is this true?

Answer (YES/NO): NO